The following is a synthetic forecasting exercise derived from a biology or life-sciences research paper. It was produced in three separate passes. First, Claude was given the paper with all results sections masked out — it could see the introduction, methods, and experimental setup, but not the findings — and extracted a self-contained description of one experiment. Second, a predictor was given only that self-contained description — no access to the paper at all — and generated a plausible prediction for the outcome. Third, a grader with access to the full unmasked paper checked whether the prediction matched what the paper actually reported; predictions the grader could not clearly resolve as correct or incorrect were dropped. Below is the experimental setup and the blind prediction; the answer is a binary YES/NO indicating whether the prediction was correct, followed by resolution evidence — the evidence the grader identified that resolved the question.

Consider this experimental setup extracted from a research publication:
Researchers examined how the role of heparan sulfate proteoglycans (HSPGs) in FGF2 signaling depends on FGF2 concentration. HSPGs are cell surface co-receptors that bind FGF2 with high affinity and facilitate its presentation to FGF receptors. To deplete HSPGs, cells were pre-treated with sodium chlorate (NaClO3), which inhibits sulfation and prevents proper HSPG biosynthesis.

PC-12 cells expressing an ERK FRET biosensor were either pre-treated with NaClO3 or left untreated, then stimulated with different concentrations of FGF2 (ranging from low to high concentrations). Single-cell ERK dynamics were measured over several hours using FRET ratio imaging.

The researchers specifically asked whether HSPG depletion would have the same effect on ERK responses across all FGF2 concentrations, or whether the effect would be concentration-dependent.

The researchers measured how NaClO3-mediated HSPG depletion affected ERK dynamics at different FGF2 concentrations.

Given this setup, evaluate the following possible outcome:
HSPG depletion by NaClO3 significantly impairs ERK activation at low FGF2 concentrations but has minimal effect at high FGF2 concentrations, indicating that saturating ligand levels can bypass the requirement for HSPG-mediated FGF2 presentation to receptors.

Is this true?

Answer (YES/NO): NO